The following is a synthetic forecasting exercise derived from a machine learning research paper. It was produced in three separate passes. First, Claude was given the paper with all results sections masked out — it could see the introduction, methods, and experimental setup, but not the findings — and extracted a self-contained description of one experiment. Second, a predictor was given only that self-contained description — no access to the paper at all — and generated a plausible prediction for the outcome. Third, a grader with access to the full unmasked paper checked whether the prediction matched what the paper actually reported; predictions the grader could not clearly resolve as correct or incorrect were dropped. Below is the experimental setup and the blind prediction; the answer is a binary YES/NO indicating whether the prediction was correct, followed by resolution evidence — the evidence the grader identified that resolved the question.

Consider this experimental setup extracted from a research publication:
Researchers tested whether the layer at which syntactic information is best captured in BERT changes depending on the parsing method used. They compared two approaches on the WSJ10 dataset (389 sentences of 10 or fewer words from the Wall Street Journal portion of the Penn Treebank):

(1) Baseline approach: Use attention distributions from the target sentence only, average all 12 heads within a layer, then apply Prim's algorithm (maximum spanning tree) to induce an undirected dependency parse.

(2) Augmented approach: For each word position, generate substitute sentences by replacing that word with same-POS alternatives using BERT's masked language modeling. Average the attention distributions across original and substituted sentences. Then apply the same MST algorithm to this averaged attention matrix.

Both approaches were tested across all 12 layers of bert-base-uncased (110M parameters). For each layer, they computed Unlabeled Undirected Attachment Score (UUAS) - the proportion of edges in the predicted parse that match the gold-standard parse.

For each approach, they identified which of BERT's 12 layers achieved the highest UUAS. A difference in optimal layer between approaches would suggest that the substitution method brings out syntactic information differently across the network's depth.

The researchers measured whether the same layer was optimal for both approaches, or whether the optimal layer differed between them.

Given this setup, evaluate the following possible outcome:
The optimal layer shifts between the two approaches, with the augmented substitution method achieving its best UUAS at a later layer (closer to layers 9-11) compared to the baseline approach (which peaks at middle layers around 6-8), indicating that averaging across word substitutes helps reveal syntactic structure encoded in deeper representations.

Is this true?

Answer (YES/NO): NO